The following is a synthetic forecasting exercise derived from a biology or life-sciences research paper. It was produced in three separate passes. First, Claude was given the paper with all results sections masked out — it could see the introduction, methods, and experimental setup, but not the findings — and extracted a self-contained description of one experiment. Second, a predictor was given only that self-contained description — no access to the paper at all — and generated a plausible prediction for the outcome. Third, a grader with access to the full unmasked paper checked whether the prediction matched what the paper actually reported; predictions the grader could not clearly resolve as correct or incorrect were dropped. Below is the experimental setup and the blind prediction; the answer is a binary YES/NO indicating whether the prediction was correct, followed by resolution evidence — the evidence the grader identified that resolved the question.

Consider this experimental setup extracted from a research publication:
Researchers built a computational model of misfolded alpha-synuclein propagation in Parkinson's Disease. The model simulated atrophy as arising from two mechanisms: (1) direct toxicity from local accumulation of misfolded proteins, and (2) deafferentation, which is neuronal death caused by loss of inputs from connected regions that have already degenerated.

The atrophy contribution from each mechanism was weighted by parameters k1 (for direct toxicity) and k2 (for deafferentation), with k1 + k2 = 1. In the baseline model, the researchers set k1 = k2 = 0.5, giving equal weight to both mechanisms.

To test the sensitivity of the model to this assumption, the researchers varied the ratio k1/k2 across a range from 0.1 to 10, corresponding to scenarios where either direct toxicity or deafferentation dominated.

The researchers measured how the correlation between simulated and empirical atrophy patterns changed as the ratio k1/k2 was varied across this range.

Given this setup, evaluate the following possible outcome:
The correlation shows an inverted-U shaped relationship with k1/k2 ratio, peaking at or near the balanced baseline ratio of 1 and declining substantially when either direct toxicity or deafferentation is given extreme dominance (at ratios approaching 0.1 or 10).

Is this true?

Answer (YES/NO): NO